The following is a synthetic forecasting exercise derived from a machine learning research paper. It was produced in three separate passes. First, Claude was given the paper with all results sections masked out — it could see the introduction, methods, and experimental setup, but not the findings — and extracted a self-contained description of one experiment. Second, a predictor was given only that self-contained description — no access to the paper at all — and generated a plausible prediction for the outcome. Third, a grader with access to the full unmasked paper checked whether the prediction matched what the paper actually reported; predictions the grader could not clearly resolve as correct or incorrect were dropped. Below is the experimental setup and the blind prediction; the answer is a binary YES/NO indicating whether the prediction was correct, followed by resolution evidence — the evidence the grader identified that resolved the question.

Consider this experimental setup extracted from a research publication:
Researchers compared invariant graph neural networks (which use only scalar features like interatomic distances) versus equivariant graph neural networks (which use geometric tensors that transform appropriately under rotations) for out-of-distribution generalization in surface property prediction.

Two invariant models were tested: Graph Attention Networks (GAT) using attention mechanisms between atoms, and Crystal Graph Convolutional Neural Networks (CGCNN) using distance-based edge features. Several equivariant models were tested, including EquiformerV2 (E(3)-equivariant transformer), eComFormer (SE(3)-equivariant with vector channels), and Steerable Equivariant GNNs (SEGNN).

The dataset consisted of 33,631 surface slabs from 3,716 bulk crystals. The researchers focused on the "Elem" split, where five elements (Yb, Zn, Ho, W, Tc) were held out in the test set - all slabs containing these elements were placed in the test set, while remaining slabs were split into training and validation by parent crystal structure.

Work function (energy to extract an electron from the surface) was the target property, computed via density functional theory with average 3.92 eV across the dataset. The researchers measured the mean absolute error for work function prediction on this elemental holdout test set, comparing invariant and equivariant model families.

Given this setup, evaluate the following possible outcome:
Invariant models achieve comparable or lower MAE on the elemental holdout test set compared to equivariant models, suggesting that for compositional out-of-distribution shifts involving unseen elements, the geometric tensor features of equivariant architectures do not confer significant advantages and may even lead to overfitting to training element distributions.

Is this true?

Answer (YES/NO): NO